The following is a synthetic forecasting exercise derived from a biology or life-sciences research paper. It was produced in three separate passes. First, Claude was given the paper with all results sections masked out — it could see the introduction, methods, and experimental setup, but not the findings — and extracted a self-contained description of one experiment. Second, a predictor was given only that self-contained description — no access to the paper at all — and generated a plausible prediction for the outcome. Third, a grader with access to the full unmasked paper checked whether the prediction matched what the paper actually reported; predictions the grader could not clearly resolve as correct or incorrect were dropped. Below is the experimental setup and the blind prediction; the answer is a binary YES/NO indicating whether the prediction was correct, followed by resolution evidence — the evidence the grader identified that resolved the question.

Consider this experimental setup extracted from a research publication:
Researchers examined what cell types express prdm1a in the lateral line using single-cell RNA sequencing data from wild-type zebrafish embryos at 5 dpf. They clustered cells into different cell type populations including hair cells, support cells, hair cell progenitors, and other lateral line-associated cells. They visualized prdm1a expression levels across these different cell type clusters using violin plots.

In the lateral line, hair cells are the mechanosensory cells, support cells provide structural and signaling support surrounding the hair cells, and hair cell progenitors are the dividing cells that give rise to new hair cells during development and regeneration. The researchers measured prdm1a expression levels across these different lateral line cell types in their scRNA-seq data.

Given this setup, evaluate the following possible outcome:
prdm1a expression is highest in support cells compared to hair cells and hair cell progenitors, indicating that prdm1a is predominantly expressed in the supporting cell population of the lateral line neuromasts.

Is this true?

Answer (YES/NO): NO